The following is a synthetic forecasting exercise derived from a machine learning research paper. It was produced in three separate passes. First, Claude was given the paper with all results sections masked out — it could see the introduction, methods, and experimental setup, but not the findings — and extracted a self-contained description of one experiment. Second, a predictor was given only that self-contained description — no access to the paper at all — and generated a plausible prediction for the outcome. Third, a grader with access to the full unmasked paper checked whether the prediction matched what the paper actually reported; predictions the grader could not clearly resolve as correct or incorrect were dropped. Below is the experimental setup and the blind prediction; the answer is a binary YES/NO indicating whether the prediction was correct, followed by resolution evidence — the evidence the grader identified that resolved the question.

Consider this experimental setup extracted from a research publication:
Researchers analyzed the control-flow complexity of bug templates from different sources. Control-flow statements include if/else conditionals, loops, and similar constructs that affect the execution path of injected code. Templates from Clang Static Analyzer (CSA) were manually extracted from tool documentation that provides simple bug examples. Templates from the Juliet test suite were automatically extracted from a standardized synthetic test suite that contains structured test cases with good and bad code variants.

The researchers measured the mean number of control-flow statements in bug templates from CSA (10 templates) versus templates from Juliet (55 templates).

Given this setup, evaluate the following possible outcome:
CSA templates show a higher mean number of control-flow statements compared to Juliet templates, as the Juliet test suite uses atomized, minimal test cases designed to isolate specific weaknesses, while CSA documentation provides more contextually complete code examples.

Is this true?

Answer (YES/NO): NO